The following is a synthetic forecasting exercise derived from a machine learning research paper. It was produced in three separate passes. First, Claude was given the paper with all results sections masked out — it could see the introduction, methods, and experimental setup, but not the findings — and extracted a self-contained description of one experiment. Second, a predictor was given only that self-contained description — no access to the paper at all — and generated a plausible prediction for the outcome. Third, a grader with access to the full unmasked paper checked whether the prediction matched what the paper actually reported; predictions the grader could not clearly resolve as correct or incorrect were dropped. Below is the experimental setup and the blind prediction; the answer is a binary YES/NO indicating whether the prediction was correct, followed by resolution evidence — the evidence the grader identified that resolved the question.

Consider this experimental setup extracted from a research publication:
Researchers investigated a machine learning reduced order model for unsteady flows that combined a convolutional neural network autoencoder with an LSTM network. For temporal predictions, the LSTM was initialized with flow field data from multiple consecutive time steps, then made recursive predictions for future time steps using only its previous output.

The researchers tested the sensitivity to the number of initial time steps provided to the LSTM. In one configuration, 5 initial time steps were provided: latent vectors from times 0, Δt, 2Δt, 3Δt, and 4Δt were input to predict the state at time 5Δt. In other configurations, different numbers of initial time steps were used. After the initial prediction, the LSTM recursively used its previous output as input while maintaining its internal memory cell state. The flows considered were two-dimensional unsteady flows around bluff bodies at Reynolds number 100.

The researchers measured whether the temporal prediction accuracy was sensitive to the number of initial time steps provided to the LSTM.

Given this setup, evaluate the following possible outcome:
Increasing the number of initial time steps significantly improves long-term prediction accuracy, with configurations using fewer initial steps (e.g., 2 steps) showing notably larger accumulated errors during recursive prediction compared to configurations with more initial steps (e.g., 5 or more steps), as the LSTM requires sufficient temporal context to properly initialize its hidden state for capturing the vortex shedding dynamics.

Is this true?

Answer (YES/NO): NO